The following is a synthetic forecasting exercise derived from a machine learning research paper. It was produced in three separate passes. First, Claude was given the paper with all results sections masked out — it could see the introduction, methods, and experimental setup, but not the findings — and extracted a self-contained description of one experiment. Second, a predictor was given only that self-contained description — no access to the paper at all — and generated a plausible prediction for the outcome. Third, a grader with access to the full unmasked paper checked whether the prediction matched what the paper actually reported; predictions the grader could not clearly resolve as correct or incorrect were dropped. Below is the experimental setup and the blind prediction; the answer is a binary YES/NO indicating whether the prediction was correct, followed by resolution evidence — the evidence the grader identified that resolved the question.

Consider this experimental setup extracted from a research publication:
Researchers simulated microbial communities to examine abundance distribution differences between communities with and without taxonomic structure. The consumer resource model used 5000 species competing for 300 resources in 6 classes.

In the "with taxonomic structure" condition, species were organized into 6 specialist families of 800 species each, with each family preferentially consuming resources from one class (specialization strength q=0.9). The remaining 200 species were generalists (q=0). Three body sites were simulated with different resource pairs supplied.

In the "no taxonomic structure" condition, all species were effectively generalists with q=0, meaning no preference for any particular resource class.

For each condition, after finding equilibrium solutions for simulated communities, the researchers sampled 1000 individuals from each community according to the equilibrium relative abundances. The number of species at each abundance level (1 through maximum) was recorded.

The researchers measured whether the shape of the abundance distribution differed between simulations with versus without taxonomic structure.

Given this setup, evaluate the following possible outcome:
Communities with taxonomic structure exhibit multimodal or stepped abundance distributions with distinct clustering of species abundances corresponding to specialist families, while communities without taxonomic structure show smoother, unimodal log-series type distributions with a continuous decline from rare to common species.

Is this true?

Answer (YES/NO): NO